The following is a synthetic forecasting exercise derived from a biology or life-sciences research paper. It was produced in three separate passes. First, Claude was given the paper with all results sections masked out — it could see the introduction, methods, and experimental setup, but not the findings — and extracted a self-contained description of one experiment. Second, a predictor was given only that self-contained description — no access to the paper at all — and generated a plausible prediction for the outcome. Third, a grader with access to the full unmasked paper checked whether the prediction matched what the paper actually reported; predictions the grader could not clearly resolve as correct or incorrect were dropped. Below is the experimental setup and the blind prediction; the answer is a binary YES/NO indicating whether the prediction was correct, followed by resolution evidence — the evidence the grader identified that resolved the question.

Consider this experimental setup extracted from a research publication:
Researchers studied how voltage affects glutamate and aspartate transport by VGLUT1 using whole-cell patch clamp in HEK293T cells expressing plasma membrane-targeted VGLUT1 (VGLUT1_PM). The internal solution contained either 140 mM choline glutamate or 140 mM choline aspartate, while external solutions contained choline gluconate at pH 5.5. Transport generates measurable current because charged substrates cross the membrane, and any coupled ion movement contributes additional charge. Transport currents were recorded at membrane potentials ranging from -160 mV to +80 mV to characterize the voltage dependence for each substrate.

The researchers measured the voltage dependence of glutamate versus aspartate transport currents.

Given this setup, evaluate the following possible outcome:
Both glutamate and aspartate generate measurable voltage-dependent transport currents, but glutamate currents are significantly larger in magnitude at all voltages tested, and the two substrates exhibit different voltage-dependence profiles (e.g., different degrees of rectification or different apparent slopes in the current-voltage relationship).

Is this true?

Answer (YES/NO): NO